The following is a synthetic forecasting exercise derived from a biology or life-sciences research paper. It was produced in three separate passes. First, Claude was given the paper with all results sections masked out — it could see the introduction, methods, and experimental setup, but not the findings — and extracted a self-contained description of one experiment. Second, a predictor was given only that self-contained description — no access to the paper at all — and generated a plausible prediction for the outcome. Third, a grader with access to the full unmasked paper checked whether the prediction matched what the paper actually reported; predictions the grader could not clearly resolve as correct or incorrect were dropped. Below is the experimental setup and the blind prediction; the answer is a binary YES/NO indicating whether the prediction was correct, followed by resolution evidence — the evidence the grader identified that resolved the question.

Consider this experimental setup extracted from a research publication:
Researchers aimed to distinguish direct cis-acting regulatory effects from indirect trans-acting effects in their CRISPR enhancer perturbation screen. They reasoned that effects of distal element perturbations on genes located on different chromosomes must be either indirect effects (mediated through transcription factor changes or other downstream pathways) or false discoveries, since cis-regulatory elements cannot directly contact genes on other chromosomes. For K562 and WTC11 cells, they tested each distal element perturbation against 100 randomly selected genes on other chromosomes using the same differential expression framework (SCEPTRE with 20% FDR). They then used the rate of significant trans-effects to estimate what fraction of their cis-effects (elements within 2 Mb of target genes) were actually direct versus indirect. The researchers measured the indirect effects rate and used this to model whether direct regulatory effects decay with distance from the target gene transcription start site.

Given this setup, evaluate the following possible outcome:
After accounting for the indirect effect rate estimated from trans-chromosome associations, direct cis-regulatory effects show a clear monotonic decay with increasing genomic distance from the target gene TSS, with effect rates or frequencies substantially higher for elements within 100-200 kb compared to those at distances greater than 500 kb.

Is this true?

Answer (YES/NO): YES